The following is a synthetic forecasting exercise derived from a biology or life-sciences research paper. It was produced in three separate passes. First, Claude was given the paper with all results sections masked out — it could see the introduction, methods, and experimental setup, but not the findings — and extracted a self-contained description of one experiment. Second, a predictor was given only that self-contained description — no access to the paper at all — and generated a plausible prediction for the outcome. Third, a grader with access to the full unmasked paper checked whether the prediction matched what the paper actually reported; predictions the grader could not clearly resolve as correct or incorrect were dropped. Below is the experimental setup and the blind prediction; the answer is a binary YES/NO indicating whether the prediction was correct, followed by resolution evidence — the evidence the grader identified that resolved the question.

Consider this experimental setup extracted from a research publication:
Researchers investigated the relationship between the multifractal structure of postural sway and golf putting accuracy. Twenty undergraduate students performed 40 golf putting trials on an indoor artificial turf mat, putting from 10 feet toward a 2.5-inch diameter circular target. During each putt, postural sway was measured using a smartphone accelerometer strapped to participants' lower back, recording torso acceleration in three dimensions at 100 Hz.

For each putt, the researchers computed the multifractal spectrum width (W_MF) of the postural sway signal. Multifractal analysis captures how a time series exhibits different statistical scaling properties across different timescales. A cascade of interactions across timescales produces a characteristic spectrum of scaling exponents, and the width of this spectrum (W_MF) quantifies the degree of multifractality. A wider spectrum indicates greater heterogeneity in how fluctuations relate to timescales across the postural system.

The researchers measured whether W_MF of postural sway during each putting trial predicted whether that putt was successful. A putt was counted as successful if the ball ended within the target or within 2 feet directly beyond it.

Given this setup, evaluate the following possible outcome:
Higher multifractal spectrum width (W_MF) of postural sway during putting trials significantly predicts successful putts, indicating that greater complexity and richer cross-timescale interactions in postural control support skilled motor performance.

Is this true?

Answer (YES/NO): NO